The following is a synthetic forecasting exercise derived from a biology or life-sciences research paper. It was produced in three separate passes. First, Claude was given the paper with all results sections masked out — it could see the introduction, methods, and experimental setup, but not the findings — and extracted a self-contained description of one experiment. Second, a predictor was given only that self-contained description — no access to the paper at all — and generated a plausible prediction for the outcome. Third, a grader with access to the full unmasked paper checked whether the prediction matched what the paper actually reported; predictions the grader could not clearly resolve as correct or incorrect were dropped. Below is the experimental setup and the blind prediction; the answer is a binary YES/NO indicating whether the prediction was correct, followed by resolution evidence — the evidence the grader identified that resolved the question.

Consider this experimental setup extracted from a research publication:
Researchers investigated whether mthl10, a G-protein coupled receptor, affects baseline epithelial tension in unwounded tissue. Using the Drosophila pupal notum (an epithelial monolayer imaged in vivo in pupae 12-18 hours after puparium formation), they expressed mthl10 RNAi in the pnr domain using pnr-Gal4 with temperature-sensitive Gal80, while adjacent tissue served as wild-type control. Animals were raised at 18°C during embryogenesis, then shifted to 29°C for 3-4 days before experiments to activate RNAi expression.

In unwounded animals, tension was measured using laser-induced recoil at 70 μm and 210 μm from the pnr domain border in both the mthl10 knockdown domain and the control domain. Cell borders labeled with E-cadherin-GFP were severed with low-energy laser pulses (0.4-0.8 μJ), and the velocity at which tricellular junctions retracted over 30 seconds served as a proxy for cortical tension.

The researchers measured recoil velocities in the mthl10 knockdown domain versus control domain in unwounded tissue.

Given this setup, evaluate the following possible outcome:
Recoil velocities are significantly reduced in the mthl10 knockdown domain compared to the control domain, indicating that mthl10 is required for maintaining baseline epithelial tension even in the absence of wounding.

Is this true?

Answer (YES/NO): NO